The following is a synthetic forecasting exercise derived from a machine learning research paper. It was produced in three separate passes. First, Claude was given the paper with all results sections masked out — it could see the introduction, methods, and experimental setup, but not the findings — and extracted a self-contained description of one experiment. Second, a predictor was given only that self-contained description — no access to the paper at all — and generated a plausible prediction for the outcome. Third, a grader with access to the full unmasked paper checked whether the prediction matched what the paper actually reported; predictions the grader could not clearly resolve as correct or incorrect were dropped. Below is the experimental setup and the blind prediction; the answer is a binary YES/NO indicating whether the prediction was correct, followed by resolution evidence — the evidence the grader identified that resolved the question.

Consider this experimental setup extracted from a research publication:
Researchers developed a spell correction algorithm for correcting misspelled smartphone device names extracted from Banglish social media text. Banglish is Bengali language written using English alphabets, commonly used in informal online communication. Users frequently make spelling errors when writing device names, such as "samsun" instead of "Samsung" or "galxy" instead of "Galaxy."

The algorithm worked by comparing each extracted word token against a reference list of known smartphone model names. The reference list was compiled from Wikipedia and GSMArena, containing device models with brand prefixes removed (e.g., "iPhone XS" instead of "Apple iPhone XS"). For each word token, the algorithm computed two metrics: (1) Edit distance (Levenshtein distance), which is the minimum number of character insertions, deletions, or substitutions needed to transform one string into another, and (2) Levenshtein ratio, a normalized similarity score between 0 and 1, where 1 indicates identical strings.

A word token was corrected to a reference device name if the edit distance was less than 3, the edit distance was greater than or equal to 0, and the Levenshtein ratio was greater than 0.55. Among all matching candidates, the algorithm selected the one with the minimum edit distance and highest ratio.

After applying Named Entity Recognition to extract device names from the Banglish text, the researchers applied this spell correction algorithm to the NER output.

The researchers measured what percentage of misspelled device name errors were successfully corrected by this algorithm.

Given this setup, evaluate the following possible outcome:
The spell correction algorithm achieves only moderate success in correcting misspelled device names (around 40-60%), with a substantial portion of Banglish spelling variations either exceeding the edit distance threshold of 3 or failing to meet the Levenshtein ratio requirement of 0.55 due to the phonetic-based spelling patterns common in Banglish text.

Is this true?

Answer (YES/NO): NO